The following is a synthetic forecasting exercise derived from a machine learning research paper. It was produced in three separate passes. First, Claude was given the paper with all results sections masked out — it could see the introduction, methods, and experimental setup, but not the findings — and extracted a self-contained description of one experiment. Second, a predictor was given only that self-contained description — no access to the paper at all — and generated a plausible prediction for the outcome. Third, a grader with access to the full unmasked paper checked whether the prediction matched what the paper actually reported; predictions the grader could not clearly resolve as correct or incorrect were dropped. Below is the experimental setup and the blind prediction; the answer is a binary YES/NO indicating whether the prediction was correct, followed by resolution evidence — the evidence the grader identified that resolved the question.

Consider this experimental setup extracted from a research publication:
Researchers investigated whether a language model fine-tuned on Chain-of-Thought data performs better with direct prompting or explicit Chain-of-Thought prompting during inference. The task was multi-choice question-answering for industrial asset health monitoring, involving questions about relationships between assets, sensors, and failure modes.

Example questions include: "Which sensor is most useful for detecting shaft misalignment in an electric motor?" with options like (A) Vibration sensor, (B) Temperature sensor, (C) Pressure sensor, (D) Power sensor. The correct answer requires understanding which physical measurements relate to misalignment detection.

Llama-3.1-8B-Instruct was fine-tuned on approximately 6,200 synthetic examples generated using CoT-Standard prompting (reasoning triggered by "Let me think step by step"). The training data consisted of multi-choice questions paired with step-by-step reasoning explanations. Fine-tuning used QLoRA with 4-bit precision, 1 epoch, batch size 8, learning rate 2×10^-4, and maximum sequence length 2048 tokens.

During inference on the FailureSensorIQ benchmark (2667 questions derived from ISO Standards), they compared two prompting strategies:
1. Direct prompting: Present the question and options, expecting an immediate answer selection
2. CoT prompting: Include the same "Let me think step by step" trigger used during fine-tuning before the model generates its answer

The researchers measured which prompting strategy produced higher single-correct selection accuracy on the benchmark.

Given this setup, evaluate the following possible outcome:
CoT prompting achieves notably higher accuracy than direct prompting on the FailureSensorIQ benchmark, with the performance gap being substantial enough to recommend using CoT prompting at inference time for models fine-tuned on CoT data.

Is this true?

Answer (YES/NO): NO